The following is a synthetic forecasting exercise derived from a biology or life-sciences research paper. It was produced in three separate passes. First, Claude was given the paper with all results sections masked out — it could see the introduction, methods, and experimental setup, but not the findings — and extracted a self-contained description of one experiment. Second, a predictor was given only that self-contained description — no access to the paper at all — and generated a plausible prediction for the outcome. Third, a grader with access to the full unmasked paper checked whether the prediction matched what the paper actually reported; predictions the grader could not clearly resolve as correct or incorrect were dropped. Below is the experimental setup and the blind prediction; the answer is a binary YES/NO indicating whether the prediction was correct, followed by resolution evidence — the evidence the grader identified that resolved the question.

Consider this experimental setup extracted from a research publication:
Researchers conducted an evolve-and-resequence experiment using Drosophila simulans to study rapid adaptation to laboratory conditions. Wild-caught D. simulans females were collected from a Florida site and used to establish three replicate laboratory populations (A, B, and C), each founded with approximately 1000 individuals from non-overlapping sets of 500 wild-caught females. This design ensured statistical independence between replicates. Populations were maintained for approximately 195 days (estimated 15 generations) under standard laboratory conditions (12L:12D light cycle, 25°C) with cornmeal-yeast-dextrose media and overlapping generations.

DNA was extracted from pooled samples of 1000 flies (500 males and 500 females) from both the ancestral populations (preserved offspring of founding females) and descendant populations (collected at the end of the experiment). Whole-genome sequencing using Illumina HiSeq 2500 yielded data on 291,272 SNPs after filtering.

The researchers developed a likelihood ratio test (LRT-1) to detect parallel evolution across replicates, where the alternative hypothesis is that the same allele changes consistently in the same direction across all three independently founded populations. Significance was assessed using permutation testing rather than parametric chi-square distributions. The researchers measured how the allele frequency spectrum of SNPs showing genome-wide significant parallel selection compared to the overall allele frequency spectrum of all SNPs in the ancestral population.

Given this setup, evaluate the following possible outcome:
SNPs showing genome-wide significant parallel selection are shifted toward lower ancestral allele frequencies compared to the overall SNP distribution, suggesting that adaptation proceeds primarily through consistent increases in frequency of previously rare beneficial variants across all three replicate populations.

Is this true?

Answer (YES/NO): NO